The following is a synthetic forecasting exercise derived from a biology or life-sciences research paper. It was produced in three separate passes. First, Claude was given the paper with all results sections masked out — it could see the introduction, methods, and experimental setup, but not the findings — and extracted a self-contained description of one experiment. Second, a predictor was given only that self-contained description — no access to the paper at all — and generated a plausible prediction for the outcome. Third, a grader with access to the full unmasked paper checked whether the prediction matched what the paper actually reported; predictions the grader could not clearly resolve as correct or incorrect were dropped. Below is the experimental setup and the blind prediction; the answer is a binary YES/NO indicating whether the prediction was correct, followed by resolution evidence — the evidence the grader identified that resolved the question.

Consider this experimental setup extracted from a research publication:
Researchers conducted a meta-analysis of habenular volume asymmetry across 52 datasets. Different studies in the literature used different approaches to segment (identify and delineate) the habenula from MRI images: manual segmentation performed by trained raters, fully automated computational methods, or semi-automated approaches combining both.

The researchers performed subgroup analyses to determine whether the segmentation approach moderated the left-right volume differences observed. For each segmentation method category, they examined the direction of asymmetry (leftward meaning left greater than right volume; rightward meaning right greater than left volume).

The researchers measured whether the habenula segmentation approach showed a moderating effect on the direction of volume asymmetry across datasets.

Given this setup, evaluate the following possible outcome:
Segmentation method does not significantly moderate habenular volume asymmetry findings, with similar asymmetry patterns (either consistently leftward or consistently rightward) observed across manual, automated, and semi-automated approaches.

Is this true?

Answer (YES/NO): NO